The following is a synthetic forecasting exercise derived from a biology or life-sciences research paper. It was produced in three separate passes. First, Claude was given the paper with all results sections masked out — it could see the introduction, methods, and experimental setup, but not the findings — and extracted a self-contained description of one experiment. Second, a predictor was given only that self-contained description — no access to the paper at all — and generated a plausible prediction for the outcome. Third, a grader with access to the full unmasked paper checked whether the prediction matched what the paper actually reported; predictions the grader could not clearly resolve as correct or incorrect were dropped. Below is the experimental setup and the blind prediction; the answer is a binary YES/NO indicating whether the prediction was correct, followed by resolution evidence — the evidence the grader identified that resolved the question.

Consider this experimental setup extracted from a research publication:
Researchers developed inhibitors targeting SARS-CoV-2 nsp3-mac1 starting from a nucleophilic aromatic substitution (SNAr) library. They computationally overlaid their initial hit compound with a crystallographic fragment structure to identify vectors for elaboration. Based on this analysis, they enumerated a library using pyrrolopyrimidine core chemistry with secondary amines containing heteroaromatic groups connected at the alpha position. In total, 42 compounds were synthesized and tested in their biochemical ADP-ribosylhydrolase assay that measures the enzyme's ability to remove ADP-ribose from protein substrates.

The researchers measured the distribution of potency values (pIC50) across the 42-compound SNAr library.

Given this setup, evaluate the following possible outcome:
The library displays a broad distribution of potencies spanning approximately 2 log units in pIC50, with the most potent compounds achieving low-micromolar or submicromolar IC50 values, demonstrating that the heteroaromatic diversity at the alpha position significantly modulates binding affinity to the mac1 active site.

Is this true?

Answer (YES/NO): NO